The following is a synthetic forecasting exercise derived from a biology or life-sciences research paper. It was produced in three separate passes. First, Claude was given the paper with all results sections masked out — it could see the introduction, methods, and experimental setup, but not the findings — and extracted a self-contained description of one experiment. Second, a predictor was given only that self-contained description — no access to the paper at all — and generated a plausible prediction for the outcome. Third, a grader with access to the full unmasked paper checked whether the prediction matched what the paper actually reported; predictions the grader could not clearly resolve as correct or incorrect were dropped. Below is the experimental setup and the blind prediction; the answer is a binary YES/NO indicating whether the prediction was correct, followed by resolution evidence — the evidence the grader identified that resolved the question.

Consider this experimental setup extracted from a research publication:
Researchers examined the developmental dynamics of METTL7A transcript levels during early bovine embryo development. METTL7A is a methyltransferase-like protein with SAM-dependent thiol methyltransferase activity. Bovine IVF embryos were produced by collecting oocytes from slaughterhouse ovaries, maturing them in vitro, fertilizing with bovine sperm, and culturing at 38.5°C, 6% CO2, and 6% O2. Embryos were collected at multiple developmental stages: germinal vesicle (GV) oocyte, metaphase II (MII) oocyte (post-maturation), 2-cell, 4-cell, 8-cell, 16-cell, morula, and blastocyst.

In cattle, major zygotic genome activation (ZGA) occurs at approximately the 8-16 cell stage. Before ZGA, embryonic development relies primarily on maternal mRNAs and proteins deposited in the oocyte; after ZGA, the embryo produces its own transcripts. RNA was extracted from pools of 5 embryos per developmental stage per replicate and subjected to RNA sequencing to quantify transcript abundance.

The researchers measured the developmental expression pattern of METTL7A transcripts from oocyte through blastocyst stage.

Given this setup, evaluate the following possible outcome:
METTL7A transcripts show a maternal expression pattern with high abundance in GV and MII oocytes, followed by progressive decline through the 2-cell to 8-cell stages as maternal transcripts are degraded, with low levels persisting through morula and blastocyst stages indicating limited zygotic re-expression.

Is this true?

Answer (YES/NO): NO